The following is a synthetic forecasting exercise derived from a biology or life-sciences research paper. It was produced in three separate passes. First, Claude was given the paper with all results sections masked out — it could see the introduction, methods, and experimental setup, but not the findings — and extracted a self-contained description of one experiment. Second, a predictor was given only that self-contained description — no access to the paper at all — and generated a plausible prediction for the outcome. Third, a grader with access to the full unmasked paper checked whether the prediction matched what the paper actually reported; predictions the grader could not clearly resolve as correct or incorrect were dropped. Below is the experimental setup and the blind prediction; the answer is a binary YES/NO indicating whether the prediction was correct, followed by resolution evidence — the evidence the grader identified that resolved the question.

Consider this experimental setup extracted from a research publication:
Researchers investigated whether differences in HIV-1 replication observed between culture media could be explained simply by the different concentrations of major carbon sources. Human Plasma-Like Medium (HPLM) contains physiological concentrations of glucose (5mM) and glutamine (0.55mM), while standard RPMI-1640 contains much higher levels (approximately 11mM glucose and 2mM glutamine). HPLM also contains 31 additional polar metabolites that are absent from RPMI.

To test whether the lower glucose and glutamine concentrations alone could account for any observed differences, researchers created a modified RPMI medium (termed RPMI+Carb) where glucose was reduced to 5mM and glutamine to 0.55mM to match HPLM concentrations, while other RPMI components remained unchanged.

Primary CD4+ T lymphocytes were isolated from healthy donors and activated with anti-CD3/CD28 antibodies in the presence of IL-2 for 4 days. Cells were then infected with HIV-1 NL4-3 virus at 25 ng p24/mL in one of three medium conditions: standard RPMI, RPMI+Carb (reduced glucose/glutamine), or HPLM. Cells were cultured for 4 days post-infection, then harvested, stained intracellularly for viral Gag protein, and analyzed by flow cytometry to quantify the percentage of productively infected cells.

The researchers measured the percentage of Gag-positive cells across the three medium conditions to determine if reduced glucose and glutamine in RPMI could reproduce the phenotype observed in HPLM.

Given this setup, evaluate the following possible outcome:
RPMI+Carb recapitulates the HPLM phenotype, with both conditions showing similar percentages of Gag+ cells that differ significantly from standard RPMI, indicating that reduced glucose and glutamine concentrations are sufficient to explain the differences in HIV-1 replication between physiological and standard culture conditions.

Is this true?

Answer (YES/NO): NO